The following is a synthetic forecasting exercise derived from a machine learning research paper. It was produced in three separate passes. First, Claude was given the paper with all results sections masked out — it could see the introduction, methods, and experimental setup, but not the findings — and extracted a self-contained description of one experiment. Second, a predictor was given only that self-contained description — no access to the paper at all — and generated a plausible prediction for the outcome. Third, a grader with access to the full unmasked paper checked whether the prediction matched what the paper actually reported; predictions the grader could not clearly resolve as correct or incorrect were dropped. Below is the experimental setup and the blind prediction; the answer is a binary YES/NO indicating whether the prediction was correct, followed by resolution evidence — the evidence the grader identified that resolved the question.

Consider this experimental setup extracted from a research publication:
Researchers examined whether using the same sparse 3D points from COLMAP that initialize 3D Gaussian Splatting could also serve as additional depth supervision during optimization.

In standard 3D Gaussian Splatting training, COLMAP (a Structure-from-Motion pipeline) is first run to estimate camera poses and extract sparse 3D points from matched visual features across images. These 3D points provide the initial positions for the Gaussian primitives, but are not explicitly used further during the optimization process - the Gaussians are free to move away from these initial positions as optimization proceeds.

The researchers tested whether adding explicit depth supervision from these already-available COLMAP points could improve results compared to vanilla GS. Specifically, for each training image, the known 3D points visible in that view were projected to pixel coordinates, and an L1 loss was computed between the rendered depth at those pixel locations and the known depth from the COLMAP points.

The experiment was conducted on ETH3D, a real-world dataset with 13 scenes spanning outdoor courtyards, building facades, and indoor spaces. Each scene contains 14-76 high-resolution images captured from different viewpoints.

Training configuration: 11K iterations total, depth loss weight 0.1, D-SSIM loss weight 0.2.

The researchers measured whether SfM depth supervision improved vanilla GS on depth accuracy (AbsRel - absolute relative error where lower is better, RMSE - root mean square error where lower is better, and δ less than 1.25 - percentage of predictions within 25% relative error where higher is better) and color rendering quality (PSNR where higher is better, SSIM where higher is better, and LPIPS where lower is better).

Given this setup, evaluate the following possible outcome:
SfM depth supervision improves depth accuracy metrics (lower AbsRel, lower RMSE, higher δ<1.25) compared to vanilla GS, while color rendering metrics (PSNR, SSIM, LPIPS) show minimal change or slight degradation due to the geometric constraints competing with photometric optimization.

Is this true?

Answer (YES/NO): NO